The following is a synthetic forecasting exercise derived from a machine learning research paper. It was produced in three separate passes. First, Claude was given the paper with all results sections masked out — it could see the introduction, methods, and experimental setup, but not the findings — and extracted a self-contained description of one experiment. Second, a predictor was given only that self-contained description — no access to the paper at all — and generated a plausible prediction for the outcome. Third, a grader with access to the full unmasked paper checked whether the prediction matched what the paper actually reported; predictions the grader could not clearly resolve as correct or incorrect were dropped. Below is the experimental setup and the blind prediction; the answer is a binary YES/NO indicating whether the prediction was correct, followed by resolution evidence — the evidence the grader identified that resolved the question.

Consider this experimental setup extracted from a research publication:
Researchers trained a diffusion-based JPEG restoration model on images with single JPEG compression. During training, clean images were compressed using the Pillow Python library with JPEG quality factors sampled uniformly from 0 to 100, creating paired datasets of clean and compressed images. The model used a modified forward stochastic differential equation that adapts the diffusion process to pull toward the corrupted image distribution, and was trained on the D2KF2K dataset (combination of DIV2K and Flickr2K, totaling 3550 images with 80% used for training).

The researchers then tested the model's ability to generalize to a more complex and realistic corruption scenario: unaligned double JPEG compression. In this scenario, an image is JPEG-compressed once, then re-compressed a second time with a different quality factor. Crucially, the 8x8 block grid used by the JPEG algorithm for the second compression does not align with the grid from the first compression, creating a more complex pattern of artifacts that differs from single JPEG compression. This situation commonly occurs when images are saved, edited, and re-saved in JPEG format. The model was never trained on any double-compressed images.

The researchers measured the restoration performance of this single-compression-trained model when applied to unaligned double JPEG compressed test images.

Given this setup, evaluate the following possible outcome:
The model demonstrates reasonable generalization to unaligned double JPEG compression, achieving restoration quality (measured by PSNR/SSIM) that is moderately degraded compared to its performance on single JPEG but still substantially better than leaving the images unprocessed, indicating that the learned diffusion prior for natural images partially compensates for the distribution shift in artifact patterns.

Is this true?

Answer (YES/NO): NO